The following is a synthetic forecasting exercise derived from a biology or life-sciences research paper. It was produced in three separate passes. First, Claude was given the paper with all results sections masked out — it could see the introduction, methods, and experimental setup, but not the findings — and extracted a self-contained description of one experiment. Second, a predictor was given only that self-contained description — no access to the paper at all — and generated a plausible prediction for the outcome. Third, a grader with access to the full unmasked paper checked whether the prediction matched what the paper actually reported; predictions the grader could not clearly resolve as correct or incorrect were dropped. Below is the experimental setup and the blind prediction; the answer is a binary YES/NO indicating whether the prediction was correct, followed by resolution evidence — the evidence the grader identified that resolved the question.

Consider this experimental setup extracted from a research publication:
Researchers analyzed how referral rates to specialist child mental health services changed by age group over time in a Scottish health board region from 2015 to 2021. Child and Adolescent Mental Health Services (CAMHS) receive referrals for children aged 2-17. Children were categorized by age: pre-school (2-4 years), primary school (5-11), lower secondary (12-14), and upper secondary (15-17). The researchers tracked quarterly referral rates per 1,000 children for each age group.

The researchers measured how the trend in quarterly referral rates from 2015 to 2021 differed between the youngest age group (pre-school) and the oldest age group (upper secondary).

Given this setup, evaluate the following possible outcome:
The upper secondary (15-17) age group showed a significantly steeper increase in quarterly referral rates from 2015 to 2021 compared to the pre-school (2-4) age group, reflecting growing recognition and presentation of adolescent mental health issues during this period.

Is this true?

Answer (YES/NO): YES